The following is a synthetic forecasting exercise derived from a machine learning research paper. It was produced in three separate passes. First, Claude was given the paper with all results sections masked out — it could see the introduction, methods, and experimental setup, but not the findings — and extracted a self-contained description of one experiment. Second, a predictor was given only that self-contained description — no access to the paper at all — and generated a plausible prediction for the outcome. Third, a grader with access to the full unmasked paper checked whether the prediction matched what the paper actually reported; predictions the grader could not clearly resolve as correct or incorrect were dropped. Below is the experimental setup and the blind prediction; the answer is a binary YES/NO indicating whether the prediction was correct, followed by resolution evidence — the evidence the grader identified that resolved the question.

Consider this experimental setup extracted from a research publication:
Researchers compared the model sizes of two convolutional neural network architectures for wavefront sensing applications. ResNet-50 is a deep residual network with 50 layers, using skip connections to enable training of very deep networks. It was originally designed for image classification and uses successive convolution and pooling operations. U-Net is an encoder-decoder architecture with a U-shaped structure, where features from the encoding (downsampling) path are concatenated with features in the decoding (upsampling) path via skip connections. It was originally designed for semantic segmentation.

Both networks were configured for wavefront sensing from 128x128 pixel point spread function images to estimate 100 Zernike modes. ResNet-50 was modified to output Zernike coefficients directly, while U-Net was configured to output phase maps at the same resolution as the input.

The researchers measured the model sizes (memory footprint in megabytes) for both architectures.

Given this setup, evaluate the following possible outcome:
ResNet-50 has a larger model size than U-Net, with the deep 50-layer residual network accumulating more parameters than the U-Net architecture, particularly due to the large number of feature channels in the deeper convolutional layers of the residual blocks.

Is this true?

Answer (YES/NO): YES